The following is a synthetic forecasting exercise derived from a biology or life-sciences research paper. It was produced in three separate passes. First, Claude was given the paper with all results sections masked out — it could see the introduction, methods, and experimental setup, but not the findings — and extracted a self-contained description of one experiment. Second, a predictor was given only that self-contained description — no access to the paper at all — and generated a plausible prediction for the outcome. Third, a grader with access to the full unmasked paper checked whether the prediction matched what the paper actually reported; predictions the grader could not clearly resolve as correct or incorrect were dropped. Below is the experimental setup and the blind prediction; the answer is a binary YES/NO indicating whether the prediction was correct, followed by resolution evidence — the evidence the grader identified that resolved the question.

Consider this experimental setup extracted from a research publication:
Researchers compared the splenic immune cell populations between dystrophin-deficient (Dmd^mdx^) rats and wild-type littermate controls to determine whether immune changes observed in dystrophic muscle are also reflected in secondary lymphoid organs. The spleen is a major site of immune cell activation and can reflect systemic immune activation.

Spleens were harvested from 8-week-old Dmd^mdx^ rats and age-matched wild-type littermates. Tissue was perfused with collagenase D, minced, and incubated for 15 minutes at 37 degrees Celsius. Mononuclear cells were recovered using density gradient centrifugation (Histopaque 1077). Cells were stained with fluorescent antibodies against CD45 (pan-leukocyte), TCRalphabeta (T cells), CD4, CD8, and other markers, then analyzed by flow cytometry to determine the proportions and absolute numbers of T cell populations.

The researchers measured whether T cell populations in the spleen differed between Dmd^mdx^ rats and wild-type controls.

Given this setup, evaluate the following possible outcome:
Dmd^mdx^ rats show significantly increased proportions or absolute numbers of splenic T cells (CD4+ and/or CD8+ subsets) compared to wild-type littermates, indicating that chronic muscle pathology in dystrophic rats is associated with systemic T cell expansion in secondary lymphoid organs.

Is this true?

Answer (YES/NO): NO